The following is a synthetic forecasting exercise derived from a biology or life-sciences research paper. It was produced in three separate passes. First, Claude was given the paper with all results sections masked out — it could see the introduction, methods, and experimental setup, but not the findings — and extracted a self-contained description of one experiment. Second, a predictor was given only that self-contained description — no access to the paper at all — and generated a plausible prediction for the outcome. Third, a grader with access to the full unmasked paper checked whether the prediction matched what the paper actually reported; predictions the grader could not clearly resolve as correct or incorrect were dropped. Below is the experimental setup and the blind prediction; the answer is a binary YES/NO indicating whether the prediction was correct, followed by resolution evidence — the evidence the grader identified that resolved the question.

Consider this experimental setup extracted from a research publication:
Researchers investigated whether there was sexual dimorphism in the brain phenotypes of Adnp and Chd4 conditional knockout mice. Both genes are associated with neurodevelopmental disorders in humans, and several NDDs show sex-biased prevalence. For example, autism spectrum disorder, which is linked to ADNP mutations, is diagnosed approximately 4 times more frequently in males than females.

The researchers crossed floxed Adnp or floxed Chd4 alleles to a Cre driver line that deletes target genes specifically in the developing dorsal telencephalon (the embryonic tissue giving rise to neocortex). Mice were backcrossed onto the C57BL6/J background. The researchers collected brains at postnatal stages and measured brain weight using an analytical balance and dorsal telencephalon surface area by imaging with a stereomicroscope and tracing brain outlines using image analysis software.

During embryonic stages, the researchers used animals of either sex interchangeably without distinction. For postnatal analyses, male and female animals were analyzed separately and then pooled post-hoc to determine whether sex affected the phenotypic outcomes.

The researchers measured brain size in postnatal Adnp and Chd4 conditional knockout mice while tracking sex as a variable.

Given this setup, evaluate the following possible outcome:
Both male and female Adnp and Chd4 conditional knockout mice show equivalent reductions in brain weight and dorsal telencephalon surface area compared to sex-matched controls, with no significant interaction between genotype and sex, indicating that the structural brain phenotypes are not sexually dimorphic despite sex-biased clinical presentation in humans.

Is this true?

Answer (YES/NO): YES